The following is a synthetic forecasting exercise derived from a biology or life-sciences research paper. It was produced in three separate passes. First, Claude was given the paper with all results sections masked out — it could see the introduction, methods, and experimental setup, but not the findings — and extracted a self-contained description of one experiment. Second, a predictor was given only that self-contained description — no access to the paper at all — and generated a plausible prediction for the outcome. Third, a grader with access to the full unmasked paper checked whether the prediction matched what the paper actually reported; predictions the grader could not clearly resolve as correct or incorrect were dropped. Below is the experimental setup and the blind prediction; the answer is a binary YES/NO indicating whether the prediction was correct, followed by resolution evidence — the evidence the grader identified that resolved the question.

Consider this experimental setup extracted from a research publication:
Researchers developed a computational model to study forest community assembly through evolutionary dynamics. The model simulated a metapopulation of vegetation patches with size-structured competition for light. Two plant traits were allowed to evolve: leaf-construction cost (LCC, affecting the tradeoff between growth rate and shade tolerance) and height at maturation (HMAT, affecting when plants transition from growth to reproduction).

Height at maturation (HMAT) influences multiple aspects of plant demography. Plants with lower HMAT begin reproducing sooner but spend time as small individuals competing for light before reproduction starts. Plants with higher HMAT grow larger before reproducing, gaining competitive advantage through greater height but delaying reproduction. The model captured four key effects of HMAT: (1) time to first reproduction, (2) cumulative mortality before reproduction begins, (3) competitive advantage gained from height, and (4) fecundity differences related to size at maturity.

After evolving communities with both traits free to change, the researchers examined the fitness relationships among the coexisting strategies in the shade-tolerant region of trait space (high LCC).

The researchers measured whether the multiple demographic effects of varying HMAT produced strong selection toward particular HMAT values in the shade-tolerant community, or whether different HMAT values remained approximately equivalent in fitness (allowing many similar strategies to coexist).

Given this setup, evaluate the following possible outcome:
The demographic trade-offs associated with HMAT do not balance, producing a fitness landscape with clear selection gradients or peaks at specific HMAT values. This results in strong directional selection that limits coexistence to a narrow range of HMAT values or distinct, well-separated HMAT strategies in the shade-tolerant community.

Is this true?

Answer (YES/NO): NO